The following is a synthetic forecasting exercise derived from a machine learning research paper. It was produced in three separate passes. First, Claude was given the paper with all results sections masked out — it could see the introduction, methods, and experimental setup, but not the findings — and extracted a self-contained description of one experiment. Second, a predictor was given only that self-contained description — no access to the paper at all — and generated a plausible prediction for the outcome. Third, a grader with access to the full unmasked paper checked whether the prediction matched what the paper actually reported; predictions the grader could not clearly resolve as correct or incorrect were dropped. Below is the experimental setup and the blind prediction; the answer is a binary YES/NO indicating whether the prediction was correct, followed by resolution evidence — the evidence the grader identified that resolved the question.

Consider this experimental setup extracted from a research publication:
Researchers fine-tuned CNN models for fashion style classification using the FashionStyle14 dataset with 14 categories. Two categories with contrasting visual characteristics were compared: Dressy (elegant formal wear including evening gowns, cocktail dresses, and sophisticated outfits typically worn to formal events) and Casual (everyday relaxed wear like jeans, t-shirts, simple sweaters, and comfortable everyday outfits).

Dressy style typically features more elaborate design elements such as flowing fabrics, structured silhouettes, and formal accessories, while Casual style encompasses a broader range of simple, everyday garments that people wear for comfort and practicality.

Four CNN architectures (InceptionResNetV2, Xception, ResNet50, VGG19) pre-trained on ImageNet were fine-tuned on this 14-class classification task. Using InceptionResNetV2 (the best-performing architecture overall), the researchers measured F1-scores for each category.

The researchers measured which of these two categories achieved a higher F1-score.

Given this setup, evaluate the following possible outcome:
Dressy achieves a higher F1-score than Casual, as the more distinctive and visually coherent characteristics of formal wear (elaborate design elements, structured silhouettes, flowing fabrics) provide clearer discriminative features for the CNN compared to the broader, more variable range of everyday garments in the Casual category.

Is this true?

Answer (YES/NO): YES